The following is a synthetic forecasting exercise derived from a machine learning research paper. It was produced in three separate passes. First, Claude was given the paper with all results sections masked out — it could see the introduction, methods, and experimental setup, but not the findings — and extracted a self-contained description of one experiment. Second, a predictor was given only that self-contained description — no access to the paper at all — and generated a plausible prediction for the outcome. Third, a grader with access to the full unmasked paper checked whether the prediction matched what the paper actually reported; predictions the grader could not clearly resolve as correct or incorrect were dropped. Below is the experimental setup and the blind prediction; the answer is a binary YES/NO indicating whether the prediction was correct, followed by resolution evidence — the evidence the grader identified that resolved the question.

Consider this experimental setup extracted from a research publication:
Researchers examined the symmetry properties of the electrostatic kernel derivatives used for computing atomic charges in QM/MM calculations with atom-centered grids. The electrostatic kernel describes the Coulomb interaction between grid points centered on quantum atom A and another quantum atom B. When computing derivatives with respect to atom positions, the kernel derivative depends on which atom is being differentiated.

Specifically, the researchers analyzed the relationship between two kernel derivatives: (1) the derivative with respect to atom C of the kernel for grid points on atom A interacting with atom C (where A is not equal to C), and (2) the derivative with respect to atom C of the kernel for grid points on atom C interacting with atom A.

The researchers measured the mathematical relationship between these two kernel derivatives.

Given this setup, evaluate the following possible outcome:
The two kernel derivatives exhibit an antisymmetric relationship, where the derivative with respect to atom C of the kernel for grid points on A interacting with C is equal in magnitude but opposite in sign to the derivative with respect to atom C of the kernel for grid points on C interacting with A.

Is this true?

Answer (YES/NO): YES